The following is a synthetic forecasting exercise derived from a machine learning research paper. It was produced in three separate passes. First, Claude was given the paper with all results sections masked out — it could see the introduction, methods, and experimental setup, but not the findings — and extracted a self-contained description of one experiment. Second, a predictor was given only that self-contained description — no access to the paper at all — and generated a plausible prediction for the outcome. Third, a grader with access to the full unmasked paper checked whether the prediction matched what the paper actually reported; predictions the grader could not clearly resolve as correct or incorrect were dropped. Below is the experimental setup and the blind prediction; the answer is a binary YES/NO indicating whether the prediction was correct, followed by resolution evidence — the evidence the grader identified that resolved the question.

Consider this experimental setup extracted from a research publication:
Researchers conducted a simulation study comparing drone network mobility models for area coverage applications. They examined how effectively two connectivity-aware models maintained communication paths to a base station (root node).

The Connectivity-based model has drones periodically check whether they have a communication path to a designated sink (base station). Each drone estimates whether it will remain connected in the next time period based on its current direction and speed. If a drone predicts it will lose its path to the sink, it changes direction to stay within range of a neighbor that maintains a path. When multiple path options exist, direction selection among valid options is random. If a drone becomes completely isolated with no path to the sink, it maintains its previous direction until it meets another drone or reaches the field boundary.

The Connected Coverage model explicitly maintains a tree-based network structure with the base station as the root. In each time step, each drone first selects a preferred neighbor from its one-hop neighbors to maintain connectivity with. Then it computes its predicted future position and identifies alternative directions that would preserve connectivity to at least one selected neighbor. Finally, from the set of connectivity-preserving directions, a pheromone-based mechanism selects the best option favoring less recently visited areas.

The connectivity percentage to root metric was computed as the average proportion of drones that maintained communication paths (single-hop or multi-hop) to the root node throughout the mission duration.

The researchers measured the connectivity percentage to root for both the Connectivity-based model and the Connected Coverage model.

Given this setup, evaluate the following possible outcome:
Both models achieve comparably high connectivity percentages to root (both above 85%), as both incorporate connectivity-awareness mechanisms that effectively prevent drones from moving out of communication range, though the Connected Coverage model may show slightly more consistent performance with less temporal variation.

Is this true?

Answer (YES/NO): NO